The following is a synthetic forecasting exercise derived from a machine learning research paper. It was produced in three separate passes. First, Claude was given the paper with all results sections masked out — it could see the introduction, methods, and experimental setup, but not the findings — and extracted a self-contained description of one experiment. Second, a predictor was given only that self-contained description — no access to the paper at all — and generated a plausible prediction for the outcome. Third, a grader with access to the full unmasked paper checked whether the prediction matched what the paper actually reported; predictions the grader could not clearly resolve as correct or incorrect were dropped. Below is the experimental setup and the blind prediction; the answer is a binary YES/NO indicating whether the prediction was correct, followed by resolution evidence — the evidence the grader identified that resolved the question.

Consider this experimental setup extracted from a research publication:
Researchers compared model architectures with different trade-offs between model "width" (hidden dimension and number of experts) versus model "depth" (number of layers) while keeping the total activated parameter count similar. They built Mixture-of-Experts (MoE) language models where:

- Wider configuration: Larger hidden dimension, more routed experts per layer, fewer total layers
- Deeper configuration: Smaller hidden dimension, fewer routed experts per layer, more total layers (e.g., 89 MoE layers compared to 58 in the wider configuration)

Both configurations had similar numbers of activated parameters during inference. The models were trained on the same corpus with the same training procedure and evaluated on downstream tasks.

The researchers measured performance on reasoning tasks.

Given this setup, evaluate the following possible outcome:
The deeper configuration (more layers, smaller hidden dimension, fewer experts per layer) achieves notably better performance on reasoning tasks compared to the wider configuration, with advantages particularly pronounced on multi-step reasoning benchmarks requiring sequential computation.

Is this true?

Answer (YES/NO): NO